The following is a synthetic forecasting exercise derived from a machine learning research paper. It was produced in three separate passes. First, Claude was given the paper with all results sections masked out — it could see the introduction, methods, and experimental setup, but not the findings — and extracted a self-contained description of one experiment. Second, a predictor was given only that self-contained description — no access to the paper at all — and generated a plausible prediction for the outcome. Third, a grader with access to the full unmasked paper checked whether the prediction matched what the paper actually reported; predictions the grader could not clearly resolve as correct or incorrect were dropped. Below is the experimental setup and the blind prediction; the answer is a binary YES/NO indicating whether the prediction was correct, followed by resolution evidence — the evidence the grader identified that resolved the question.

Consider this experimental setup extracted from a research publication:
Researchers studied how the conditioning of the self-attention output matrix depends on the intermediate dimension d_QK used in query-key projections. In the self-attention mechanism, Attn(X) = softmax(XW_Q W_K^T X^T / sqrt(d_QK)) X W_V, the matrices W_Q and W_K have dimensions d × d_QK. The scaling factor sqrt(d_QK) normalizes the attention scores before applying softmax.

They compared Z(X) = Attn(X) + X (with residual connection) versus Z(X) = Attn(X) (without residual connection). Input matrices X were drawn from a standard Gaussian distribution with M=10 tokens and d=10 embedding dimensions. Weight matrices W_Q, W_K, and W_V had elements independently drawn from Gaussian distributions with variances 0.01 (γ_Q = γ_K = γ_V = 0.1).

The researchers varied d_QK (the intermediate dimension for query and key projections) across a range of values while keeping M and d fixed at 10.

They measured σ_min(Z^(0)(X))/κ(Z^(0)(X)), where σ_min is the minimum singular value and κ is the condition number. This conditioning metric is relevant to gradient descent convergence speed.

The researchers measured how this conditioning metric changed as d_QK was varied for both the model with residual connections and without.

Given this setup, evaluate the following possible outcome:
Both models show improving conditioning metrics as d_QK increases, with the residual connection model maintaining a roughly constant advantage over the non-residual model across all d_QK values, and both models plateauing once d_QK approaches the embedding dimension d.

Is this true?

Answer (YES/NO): NO